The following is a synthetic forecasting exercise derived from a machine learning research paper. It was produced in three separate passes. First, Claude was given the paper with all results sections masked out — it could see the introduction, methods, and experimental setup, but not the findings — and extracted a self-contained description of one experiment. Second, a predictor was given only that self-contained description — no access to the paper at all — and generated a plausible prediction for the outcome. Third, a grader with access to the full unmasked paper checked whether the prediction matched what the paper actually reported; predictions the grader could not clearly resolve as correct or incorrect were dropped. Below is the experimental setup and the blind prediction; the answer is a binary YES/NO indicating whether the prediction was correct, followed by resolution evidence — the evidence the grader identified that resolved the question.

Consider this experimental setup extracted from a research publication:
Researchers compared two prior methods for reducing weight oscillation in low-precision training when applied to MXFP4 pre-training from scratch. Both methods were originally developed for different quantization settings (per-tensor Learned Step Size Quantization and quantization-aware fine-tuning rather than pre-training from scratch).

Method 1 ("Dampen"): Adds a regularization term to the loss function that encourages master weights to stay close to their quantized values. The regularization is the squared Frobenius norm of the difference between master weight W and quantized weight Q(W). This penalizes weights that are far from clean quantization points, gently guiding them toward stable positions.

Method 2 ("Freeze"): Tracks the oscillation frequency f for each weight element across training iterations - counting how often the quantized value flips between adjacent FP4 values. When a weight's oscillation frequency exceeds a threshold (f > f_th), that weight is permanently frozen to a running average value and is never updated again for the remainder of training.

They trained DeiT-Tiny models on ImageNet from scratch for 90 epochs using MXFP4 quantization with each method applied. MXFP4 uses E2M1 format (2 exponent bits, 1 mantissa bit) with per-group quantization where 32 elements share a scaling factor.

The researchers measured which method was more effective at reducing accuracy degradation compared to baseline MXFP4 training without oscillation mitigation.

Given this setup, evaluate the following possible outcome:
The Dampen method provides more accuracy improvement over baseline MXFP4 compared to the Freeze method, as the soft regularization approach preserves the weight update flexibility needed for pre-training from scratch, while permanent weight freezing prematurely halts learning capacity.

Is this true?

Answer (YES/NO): NO